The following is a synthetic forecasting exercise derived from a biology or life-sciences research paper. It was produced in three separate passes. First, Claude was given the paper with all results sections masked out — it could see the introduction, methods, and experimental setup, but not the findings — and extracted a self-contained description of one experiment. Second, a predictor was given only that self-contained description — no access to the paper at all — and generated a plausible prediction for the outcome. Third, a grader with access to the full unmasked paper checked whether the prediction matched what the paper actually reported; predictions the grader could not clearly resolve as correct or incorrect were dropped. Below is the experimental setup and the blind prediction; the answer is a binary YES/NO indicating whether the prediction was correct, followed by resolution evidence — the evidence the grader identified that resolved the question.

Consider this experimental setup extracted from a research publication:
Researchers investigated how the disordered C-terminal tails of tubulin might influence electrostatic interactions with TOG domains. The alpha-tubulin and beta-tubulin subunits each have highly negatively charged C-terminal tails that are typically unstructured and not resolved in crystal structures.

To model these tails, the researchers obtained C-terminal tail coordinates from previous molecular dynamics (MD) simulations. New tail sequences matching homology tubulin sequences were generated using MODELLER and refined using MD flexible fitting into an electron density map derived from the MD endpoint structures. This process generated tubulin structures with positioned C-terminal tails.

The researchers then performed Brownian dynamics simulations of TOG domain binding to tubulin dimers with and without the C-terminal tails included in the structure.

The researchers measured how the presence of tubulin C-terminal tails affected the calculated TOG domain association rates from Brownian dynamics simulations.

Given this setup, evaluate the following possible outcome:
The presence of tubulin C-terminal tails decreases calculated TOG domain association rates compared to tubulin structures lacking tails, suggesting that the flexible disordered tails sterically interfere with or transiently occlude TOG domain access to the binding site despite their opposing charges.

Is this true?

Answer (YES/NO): NO